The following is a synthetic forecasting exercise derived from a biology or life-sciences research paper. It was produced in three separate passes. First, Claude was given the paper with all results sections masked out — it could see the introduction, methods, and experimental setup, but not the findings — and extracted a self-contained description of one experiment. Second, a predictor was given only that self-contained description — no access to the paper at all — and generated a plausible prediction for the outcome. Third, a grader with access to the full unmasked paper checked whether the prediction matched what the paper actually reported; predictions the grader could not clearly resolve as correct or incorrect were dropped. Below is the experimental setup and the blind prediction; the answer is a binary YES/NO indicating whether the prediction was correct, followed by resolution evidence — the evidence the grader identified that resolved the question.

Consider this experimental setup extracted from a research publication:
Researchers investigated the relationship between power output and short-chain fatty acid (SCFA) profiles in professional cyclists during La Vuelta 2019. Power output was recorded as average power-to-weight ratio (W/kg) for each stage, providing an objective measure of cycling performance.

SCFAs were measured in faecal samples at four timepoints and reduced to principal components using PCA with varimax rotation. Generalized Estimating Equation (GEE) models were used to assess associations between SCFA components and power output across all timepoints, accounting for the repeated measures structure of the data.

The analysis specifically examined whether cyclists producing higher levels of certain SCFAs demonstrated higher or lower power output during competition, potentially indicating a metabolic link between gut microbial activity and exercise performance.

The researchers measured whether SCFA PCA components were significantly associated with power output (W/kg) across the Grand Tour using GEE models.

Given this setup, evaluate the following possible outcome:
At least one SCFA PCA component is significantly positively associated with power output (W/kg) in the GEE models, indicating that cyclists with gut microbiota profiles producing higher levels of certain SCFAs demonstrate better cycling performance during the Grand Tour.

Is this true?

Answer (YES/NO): NO